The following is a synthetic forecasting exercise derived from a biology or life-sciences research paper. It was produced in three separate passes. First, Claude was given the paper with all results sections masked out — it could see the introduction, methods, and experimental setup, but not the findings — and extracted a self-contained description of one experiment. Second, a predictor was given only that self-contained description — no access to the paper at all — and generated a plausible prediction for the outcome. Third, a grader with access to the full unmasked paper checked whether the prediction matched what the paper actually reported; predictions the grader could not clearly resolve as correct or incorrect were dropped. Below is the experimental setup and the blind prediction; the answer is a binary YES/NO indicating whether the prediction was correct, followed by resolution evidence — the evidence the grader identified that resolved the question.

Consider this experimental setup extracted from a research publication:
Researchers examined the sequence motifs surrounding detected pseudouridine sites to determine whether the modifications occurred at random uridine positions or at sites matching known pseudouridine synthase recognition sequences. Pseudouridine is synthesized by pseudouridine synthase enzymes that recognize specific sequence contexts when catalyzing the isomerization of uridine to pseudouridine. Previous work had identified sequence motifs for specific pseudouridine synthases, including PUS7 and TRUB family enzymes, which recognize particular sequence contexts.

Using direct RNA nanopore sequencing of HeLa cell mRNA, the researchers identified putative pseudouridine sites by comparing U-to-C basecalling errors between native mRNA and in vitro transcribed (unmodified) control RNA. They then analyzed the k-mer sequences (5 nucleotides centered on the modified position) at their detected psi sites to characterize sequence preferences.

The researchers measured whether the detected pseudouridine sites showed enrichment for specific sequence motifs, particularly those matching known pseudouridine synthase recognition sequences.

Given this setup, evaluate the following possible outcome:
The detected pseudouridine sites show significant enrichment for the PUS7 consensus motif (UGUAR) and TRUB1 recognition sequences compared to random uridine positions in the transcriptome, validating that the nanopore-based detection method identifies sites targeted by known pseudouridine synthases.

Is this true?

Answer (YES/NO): YES